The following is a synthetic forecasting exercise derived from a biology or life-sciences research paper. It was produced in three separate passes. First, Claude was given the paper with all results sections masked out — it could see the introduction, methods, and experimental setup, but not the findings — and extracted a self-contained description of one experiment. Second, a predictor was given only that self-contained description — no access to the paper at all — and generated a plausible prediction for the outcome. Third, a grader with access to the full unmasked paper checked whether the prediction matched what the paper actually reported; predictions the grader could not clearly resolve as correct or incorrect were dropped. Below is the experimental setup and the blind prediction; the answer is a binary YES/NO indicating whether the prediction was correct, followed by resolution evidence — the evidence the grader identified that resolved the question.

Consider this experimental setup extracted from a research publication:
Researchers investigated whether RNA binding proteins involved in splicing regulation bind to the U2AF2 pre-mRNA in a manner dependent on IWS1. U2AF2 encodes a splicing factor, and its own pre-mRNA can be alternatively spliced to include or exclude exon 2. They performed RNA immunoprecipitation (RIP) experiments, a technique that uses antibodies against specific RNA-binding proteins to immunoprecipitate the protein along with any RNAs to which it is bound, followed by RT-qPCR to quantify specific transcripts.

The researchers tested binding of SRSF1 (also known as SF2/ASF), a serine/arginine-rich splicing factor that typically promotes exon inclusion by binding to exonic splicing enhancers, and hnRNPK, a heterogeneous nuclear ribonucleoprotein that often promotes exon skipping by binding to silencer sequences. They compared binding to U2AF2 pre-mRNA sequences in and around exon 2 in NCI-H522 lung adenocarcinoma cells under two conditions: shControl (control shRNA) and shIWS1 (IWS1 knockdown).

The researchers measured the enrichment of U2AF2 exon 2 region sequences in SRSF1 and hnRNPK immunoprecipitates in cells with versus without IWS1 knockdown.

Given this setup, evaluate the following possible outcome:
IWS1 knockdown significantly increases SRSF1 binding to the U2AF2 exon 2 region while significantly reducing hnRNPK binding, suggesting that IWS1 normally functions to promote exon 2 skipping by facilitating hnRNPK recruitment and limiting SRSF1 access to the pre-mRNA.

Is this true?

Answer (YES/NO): NO